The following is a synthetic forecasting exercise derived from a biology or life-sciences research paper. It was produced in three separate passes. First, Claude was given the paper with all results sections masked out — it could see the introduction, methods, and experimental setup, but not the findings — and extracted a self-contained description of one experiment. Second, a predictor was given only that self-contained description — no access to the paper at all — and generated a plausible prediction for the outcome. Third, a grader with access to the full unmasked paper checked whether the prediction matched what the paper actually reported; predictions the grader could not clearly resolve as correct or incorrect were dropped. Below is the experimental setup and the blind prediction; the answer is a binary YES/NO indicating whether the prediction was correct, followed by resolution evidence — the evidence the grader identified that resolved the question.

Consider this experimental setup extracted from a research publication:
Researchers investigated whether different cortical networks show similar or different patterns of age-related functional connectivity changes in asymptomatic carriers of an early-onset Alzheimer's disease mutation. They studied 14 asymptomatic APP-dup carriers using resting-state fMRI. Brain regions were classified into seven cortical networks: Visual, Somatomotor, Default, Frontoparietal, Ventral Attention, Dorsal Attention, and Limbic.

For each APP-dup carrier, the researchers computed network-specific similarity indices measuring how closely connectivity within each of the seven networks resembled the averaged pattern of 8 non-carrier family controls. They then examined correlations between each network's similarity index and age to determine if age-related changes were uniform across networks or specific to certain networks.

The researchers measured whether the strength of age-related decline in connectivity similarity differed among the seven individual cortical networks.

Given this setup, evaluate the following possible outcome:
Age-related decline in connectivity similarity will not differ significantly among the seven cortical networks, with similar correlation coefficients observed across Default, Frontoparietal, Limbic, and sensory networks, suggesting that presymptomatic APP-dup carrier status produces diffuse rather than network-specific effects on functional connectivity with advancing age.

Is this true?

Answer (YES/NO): NO